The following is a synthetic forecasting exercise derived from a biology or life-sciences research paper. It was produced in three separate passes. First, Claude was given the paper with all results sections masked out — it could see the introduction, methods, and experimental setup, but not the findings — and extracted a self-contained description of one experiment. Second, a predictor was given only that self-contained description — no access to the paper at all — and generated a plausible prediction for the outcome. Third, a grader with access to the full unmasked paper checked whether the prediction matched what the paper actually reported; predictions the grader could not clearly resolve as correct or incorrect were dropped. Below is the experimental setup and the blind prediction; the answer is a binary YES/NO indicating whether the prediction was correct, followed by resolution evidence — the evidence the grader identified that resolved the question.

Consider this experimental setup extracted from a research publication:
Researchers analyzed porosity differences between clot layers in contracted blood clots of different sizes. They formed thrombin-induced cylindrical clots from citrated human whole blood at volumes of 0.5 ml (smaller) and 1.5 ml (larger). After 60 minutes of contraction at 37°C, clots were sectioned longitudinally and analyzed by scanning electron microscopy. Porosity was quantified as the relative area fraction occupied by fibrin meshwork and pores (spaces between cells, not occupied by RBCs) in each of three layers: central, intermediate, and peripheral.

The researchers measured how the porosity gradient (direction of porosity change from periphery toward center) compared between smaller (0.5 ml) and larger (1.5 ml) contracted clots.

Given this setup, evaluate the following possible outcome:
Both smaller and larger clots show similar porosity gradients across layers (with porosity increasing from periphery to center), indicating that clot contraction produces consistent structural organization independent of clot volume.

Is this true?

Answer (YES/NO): NO